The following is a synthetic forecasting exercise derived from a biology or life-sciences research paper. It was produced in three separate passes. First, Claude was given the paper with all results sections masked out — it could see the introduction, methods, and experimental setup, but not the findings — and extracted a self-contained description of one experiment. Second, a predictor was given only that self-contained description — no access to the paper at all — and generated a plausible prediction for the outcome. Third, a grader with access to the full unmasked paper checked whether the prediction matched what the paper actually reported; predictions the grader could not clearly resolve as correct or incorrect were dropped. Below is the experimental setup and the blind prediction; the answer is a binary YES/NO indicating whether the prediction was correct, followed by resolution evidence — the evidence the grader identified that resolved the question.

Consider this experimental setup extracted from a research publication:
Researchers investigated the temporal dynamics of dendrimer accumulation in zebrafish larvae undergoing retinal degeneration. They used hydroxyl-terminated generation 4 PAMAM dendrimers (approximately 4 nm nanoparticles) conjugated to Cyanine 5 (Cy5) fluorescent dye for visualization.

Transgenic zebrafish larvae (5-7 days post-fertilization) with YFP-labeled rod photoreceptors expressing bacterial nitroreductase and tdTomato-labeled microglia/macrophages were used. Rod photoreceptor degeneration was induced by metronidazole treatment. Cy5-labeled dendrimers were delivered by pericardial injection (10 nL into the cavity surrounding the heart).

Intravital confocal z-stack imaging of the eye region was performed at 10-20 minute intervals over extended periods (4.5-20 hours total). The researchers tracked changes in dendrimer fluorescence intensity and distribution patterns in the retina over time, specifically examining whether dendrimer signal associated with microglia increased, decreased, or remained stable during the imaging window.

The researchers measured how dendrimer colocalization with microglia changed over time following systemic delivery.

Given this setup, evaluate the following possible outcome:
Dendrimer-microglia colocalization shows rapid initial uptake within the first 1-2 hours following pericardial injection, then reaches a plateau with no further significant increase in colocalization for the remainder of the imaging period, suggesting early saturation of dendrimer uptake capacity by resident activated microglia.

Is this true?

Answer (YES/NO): NO